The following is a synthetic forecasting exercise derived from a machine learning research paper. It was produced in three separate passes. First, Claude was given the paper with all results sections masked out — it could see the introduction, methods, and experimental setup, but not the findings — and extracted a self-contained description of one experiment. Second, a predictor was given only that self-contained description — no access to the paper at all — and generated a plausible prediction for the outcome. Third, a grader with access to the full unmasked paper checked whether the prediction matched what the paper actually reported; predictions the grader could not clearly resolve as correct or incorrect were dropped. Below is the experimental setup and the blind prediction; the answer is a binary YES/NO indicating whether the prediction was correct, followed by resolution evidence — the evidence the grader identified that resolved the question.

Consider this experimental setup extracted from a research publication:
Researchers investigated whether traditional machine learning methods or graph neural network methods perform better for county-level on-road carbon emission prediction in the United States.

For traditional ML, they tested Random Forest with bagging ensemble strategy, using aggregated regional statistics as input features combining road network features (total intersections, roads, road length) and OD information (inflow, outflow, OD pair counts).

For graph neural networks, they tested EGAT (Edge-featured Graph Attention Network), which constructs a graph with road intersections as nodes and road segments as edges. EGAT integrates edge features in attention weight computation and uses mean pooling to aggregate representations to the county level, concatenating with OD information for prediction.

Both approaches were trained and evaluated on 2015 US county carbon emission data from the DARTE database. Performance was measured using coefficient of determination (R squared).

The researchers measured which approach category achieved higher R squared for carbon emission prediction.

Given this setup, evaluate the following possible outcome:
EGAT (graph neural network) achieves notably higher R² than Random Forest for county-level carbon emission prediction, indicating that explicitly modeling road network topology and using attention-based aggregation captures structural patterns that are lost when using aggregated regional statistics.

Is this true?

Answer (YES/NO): NO